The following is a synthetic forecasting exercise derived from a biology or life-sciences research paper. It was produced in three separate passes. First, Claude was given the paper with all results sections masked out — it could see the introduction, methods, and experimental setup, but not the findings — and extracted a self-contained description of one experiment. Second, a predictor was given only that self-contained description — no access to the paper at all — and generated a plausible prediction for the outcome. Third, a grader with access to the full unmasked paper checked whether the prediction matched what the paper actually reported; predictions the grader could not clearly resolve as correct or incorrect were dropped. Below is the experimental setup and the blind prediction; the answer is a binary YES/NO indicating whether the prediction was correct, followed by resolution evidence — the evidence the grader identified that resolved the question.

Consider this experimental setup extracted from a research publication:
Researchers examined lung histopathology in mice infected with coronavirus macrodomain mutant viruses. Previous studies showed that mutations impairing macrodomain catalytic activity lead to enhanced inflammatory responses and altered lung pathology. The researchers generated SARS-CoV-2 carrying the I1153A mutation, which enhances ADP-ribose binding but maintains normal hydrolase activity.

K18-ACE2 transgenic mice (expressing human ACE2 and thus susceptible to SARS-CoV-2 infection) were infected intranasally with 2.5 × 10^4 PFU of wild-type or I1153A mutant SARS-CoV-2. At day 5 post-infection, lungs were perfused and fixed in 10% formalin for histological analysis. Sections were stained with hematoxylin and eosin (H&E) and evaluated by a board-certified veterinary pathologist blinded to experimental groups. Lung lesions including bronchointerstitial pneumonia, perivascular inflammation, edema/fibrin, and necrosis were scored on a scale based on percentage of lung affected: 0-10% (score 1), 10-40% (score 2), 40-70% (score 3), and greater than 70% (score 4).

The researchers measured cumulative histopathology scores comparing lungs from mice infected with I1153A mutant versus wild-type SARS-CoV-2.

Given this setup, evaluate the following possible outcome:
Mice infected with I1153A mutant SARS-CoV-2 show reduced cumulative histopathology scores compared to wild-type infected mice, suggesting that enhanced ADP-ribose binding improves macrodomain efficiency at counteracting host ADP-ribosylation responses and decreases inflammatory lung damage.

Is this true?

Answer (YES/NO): NO